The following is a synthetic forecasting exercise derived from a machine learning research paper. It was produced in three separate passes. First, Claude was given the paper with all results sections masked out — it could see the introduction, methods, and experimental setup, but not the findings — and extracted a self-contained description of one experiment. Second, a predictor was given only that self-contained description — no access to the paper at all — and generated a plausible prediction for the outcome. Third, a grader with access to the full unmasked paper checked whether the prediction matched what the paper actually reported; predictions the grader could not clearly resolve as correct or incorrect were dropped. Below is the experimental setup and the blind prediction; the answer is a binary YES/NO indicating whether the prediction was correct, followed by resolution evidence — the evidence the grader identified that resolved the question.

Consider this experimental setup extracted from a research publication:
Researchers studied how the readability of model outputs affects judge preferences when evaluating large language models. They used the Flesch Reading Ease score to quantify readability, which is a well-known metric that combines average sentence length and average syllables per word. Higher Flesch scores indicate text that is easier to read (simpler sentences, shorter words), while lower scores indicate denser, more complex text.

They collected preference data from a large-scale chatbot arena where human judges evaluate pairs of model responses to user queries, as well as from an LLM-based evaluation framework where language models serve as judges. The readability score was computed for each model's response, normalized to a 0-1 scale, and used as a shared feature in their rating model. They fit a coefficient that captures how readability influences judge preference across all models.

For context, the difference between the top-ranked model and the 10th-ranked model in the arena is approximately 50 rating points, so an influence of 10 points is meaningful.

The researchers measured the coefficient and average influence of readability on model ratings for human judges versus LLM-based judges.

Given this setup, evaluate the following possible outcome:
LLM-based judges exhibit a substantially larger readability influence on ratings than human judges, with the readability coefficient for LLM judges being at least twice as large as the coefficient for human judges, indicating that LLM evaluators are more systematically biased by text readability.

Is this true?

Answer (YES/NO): NO